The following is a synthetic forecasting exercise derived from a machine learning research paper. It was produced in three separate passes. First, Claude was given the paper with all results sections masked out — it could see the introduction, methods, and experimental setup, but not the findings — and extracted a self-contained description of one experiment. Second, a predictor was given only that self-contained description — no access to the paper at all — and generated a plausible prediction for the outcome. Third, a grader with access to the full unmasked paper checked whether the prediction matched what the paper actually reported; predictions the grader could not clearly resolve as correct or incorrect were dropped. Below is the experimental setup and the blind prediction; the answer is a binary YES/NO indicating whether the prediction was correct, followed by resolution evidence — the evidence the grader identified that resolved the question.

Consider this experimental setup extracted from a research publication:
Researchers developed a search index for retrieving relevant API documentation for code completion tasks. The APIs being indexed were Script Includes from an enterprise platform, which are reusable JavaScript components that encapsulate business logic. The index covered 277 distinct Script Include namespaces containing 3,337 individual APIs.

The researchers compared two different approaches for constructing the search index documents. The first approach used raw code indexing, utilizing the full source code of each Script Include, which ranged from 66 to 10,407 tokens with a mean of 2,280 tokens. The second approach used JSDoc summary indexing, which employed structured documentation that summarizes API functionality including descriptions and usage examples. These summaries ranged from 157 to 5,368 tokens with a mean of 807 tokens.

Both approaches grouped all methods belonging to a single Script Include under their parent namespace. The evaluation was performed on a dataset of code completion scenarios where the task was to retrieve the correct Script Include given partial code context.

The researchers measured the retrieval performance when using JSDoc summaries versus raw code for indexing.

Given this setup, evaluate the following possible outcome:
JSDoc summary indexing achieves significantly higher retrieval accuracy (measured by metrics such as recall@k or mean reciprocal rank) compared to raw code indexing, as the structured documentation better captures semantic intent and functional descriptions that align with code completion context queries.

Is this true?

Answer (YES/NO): YES